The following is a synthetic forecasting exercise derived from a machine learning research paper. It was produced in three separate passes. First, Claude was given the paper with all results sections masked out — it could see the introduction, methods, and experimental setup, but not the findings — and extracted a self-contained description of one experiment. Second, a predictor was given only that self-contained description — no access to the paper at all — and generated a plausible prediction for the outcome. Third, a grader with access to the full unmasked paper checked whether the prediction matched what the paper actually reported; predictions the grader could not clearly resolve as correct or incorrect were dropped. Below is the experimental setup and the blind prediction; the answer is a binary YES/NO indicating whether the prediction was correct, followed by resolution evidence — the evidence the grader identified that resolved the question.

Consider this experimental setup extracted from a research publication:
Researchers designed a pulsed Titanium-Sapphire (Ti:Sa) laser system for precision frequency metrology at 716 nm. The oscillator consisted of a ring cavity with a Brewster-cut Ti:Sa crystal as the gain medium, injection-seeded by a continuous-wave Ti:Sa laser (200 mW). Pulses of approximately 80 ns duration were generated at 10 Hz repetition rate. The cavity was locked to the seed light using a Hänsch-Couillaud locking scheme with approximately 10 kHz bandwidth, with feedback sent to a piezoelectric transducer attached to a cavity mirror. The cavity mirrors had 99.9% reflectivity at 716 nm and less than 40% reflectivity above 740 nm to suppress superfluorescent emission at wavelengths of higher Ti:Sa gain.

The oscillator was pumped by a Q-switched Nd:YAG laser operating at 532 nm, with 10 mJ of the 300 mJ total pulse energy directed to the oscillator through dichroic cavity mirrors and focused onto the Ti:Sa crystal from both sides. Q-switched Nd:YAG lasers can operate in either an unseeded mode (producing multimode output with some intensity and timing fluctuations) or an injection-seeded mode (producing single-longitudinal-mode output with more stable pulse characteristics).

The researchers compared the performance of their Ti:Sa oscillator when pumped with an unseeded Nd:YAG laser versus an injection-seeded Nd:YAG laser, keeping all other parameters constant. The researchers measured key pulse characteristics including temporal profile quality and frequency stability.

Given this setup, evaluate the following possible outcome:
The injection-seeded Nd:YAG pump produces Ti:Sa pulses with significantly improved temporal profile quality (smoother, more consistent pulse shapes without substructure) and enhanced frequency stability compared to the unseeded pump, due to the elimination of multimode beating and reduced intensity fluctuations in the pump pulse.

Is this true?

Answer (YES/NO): NO